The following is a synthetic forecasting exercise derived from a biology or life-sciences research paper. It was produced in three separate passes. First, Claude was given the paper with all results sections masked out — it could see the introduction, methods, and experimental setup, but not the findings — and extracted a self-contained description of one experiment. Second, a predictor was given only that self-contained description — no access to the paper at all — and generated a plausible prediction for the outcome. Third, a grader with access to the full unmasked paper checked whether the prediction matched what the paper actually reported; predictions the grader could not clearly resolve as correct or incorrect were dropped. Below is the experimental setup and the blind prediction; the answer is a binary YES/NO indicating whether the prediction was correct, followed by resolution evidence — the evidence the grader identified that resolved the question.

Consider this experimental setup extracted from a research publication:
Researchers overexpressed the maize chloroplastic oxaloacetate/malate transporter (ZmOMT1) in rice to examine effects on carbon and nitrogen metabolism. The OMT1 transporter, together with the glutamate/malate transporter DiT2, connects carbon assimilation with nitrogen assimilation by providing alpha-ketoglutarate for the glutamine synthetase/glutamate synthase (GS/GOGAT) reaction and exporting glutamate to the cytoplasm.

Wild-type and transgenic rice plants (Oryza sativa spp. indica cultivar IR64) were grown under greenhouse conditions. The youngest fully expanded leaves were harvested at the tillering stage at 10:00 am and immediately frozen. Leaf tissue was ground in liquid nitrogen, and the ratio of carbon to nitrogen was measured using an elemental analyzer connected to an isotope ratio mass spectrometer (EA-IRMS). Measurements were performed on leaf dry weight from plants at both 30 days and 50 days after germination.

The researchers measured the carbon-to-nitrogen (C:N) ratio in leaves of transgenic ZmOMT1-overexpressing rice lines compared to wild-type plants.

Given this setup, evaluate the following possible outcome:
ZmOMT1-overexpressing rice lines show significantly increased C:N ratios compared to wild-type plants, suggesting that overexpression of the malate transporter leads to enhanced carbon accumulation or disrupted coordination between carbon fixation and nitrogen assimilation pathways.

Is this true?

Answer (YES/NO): NO